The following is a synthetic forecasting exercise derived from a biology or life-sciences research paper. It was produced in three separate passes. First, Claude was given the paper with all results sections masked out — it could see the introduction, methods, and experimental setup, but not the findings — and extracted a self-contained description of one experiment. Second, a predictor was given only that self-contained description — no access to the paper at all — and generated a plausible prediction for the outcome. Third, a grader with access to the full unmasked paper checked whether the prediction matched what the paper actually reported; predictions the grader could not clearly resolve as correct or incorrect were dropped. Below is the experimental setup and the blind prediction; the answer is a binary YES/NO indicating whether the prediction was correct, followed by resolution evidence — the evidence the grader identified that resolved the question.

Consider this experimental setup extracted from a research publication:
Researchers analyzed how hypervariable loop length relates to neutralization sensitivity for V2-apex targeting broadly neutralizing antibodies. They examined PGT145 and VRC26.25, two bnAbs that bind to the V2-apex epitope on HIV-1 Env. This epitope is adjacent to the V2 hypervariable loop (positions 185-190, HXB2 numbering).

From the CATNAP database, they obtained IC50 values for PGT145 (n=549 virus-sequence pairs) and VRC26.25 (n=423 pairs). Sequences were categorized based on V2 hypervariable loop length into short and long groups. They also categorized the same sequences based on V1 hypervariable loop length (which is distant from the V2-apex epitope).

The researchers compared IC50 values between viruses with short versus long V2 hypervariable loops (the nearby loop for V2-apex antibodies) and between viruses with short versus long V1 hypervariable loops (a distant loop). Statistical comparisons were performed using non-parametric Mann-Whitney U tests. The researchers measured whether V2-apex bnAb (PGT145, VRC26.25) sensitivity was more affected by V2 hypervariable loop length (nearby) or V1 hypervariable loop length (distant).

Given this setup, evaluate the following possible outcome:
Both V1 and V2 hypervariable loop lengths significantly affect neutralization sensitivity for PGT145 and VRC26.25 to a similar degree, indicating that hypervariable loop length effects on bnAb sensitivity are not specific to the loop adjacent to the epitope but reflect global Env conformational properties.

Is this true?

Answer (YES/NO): NO